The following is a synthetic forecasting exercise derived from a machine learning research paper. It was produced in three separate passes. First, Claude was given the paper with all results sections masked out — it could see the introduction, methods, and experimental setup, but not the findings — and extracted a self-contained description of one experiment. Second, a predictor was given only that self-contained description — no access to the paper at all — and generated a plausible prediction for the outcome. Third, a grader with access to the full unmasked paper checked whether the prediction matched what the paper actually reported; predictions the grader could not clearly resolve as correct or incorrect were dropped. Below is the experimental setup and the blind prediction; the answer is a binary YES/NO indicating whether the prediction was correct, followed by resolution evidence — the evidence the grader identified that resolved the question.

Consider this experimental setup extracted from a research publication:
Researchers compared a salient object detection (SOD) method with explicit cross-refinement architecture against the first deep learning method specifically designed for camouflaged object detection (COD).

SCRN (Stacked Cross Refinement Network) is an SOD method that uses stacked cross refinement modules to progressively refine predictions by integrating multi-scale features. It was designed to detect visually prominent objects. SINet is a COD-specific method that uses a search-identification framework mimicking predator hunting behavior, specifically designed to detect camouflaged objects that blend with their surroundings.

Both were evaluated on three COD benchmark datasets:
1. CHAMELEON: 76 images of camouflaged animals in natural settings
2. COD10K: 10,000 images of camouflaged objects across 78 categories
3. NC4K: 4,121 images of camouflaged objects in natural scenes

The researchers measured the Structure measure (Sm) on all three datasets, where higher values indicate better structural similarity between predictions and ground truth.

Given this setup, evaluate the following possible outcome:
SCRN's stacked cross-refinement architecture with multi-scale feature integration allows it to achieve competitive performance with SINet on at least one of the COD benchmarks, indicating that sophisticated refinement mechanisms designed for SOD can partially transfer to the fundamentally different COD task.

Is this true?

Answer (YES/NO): YES